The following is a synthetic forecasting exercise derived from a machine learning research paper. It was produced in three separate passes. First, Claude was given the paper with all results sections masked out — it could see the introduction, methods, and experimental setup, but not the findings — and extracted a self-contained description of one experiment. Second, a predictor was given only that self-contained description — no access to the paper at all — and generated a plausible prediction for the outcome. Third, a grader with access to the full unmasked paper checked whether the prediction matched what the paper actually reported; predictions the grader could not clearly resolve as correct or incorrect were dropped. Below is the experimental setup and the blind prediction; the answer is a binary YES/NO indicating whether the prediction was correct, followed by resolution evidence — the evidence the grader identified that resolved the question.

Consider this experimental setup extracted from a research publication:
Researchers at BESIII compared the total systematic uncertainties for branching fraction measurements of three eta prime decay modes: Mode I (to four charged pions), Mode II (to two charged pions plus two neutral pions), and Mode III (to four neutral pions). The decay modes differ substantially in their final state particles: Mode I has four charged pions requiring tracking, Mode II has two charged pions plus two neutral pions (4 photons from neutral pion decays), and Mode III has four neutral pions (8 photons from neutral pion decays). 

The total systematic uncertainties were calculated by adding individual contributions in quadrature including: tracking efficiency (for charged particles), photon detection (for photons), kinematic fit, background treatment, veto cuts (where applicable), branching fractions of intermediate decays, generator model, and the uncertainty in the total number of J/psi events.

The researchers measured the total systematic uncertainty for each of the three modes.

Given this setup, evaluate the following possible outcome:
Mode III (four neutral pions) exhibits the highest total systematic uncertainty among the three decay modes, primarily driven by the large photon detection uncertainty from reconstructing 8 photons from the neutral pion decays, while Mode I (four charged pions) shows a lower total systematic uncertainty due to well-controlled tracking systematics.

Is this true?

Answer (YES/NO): NO